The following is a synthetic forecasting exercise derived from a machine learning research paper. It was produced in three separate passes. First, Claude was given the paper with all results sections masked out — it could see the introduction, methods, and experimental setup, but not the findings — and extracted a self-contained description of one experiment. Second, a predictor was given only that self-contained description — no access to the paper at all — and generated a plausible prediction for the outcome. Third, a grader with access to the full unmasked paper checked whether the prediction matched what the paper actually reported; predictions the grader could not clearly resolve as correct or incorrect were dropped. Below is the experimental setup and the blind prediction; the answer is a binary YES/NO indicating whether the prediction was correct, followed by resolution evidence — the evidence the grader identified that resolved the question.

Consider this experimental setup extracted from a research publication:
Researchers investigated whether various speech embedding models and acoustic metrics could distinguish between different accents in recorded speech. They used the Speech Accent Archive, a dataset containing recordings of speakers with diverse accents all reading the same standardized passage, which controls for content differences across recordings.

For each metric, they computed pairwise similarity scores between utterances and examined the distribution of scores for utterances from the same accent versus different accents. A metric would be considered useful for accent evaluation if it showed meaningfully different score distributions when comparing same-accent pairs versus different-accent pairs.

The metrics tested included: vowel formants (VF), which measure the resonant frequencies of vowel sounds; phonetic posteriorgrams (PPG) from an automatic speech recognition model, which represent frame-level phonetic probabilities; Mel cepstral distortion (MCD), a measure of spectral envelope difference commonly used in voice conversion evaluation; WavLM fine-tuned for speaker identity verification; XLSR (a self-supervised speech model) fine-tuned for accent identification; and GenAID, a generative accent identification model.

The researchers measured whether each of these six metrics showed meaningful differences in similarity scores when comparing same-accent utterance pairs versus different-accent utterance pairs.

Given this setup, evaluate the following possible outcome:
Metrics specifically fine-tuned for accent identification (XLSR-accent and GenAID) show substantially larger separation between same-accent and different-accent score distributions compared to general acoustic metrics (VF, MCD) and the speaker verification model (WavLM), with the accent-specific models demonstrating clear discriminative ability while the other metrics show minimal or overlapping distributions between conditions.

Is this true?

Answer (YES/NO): NO